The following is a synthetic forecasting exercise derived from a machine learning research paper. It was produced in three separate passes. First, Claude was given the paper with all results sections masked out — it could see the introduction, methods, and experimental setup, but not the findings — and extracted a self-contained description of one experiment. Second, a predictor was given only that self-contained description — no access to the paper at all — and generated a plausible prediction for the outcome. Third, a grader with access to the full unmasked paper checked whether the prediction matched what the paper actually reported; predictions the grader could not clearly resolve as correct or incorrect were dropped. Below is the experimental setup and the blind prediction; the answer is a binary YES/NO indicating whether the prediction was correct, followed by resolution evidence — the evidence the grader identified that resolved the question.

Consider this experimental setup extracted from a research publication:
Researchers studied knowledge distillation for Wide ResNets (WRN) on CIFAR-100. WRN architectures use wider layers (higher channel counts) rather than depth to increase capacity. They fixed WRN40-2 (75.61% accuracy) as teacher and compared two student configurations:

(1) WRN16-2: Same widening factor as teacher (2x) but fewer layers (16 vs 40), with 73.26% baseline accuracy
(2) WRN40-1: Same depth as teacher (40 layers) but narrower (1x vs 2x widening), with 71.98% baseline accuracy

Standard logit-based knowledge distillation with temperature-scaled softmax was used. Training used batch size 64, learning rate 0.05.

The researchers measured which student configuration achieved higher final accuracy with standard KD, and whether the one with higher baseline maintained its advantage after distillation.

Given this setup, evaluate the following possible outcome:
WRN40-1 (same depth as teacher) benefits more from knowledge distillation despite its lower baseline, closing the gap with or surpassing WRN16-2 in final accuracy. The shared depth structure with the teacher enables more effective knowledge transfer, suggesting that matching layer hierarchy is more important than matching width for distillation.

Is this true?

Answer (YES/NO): NO